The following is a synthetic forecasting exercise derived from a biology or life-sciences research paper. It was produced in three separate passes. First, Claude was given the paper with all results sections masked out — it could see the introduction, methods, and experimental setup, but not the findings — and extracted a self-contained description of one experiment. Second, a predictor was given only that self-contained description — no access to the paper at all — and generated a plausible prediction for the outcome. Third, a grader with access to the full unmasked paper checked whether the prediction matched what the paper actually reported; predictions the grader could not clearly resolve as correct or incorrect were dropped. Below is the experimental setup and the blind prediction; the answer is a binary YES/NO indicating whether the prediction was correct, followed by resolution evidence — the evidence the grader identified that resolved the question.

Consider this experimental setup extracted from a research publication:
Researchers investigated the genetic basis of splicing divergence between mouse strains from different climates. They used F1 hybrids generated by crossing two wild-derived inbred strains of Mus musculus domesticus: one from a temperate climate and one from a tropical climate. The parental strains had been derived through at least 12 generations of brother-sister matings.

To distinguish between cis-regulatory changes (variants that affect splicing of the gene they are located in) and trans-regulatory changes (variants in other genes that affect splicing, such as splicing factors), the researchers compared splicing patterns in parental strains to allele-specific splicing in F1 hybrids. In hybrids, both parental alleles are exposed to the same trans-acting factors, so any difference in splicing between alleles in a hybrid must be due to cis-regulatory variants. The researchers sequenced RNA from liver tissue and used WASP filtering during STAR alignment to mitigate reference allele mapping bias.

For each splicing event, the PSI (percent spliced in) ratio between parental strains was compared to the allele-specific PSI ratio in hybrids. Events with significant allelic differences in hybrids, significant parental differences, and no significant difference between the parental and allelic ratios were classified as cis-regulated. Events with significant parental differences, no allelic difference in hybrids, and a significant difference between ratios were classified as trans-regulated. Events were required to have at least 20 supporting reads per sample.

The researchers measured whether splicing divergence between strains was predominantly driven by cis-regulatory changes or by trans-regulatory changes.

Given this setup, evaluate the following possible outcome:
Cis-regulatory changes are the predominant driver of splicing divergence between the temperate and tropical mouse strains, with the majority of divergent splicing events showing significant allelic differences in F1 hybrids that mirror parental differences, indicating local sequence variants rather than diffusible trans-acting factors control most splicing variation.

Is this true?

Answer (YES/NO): YES